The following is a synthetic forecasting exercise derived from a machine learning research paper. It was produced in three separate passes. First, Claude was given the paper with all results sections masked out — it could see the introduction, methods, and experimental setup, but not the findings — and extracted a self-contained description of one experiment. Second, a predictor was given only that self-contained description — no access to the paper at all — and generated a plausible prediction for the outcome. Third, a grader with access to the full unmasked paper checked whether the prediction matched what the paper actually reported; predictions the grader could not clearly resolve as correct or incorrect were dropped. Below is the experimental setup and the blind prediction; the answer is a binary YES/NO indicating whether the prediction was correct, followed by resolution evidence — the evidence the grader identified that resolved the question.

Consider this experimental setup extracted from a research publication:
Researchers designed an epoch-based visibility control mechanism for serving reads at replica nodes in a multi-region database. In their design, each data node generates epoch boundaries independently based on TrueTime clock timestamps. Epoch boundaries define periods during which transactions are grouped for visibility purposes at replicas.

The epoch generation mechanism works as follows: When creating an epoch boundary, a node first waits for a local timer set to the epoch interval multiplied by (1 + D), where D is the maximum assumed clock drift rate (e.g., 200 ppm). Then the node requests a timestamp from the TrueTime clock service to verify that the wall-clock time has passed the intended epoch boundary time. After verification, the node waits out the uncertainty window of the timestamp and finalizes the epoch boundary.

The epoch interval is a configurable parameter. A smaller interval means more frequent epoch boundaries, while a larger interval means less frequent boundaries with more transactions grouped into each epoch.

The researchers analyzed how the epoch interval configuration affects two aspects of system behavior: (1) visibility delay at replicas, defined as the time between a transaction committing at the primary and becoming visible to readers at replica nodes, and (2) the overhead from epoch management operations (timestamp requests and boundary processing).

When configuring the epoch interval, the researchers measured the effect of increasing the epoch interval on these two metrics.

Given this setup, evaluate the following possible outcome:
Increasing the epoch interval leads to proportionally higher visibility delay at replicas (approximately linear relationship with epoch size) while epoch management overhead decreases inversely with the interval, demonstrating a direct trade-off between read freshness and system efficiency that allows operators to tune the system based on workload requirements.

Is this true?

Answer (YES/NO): NO